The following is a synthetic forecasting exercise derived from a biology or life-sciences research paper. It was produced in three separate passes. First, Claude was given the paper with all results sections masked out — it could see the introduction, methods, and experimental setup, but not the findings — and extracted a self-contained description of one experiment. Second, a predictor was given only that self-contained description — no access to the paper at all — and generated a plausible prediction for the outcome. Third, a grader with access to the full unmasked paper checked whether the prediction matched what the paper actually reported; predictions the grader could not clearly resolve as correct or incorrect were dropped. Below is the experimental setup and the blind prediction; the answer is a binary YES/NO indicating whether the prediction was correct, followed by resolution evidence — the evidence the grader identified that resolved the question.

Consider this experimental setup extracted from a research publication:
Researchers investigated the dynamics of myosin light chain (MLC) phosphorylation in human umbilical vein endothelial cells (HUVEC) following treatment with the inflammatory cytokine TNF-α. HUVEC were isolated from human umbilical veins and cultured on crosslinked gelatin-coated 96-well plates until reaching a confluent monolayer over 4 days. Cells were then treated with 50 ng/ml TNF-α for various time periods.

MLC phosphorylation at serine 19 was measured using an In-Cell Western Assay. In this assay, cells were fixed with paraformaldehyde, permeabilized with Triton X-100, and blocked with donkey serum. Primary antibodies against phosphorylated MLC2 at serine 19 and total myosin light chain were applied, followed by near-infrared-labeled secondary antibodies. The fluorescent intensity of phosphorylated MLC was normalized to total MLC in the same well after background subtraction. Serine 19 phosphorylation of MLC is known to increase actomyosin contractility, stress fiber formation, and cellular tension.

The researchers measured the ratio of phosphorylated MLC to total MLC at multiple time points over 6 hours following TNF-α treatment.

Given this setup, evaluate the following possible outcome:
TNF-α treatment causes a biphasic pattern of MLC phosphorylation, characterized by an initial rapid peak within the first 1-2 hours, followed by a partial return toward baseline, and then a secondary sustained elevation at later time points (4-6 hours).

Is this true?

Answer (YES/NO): NO